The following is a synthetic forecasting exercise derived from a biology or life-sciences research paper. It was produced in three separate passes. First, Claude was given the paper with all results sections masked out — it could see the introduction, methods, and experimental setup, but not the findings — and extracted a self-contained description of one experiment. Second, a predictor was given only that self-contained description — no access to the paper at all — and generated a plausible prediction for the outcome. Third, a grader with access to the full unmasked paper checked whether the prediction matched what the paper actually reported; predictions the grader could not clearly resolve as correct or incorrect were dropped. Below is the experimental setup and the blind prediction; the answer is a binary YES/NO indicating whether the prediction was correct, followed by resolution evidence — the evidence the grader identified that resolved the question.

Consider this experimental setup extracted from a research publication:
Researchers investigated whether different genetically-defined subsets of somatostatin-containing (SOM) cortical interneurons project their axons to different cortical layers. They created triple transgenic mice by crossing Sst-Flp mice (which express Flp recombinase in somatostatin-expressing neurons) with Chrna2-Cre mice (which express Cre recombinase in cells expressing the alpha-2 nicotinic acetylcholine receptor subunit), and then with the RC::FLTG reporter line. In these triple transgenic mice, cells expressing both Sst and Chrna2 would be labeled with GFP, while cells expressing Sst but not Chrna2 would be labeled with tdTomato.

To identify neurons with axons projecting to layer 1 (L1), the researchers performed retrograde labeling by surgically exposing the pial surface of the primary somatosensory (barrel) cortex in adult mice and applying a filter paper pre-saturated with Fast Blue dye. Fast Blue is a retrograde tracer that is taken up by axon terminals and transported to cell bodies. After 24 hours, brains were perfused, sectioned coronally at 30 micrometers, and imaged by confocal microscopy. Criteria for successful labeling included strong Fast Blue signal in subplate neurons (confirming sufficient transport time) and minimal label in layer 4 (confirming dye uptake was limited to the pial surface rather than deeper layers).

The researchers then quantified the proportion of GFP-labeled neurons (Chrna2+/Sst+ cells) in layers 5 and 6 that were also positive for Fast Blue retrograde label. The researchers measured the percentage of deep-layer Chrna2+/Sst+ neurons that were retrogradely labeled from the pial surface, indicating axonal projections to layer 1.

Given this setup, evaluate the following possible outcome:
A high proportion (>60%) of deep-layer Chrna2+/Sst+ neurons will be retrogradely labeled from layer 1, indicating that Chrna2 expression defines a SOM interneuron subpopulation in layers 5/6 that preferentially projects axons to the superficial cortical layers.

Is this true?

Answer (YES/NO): YES